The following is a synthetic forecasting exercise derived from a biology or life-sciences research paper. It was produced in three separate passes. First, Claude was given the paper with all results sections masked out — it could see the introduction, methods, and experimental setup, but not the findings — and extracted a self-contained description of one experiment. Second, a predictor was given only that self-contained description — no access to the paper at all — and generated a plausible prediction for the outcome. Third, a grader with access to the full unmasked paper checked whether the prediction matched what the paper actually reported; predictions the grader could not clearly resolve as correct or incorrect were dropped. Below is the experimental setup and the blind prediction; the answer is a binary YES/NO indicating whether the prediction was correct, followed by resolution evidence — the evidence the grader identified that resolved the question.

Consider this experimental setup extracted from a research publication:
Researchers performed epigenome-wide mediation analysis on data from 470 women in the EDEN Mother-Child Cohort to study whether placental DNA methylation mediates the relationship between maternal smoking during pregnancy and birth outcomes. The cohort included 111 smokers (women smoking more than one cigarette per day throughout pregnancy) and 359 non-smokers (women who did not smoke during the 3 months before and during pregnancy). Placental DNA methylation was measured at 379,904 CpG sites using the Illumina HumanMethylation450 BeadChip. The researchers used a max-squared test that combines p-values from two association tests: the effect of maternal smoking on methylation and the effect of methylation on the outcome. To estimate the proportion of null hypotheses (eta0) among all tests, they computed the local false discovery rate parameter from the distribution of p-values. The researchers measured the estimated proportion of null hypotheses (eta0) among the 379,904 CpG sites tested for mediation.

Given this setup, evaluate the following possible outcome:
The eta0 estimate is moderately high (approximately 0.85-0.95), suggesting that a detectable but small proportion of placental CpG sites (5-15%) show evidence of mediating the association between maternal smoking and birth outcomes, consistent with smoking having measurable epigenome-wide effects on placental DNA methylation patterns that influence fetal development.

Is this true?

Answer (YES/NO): NO